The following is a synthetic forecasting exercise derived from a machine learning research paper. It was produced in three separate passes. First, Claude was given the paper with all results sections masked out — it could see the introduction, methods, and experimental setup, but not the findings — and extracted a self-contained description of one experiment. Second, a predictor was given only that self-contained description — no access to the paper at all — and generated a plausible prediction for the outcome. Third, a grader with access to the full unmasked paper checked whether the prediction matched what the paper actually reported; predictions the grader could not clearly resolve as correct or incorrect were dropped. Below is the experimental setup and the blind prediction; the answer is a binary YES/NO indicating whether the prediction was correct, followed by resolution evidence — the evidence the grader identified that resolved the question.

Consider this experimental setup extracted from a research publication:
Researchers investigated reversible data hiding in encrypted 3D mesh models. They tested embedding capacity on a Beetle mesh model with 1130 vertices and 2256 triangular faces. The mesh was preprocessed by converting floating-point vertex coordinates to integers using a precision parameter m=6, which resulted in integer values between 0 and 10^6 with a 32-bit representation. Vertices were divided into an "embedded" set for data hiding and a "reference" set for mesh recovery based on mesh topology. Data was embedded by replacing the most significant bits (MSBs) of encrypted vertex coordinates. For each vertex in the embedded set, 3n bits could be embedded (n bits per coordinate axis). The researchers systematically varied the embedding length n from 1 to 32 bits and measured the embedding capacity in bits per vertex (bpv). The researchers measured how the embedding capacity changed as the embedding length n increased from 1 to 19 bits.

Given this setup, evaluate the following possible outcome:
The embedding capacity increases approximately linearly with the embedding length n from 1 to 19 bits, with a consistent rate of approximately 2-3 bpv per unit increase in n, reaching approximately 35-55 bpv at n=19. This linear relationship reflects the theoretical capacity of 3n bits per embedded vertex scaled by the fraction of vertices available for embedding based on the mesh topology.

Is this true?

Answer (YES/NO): NO